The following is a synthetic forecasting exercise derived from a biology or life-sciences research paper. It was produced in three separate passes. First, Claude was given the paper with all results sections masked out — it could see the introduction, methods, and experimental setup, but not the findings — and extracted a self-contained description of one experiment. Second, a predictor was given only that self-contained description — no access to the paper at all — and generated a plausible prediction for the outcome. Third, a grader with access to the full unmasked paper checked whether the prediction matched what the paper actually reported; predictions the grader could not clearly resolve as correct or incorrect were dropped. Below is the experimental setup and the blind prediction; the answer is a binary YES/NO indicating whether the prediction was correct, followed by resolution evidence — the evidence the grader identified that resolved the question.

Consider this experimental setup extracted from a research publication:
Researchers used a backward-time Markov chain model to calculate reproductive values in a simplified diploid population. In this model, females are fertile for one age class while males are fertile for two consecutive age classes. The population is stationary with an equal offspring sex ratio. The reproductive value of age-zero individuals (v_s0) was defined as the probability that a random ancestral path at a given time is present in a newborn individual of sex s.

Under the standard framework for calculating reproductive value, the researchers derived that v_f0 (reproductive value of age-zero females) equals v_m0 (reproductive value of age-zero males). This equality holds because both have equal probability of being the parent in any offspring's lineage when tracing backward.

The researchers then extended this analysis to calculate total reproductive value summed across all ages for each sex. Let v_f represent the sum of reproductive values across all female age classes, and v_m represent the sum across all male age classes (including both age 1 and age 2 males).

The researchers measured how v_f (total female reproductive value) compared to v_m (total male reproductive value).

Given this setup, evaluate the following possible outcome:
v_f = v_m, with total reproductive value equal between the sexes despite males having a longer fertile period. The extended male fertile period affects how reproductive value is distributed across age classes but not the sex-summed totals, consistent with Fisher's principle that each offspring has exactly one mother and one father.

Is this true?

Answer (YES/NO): NO